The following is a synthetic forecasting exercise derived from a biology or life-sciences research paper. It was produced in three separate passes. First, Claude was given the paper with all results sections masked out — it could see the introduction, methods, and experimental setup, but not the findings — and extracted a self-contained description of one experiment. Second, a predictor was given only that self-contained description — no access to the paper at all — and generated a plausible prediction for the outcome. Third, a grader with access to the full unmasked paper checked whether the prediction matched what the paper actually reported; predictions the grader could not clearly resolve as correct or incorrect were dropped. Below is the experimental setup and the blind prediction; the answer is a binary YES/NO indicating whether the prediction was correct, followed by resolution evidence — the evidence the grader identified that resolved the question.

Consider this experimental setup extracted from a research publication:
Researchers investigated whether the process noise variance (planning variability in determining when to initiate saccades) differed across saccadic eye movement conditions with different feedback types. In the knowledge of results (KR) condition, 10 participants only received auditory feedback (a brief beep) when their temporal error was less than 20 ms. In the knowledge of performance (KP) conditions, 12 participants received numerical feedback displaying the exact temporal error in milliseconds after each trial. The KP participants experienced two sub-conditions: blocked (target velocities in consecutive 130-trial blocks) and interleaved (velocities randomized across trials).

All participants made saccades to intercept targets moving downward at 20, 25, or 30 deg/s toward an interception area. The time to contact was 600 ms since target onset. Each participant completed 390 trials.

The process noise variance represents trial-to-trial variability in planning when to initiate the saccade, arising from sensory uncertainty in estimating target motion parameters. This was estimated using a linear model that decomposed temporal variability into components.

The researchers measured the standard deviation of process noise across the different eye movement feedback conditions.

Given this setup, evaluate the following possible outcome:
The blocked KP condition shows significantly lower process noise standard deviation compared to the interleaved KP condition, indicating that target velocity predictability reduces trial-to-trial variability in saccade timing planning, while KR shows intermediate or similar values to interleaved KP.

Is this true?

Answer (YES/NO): NO